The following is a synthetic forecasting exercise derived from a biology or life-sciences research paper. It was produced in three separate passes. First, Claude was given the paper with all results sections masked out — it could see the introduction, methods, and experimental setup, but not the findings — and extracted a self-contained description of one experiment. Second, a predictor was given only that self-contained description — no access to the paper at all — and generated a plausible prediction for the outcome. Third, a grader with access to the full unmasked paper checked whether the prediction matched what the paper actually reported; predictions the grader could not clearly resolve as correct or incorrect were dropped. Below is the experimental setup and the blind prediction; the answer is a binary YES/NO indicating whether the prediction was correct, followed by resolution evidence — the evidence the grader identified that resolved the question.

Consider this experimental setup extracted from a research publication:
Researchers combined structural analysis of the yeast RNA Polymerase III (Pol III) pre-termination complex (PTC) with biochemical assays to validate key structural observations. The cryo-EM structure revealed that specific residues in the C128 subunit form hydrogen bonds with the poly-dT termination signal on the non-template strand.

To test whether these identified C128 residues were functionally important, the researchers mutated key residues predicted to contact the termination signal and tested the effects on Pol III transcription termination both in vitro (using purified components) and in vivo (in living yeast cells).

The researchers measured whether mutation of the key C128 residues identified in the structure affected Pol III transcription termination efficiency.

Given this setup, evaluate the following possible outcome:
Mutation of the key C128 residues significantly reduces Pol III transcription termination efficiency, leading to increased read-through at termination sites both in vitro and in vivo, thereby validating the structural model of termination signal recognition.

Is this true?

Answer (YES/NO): YES